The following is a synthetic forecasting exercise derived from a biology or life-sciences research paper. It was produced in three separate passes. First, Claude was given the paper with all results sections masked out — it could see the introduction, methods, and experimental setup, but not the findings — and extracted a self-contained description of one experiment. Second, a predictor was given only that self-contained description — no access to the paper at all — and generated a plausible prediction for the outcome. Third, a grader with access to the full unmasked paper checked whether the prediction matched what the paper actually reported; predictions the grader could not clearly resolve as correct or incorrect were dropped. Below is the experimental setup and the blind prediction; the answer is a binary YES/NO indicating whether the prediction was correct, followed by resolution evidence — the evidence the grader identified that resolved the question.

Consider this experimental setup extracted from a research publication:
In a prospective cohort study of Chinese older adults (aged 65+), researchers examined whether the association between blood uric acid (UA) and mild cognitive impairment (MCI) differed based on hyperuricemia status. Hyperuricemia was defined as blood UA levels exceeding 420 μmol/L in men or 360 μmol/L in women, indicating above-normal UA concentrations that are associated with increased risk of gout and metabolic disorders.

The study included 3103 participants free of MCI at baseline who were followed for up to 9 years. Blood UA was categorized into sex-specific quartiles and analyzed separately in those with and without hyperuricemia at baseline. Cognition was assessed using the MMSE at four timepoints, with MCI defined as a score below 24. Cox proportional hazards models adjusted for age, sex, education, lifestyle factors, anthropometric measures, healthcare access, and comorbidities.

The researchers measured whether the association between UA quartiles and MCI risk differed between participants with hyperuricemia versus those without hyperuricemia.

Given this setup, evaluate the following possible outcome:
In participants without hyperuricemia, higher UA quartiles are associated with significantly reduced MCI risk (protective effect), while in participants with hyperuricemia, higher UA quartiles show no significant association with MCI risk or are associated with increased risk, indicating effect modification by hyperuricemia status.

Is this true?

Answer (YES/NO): YES